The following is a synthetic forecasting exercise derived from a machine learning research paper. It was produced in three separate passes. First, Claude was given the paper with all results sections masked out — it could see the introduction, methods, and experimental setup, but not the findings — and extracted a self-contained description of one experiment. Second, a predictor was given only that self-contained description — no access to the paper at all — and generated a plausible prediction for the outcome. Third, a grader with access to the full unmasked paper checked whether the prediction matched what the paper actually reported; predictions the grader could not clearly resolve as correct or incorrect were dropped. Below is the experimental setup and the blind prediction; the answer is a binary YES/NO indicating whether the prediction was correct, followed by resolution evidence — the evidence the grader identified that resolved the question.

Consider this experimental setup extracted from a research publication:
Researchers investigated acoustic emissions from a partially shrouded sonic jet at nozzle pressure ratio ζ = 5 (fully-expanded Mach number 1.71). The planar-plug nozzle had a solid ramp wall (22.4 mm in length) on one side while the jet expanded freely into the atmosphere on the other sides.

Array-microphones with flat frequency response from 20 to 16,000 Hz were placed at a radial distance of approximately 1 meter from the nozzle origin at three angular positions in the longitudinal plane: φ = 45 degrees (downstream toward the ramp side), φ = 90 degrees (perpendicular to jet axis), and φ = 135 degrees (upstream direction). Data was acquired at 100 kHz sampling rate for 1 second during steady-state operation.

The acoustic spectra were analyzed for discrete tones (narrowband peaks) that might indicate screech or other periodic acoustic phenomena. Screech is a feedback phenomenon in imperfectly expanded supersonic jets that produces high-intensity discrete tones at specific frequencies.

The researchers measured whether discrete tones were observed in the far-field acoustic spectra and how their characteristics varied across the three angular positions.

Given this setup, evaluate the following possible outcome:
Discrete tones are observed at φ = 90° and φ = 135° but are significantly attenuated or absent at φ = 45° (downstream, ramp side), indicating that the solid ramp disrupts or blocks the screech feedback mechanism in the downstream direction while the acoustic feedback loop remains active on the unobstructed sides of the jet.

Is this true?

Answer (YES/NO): NO